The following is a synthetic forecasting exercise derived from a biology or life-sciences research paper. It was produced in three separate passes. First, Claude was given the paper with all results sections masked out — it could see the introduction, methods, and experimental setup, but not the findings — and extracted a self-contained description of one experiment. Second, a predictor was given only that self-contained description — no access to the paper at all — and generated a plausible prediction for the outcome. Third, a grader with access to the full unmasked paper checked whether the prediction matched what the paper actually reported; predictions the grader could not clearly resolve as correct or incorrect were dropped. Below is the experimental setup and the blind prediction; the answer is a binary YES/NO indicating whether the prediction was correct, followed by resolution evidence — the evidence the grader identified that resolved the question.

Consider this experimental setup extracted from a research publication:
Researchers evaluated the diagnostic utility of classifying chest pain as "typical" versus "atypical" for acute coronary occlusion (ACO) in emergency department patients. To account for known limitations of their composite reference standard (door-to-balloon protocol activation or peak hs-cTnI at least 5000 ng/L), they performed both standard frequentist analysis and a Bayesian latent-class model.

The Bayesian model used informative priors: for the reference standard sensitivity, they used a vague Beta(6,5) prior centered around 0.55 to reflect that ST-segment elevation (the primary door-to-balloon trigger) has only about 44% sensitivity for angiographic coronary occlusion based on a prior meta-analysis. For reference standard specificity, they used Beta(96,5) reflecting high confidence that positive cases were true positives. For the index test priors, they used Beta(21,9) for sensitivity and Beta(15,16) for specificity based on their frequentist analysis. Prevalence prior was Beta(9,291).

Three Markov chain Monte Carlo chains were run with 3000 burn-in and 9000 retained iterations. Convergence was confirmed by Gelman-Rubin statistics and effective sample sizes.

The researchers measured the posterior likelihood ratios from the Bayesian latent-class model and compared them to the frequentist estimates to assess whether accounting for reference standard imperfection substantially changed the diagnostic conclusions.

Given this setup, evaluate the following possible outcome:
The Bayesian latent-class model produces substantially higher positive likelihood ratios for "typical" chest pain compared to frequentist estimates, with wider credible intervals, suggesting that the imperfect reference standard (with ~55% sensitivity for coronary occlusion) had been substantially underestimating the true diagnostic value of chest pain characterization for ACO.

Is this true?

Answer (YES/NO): NO